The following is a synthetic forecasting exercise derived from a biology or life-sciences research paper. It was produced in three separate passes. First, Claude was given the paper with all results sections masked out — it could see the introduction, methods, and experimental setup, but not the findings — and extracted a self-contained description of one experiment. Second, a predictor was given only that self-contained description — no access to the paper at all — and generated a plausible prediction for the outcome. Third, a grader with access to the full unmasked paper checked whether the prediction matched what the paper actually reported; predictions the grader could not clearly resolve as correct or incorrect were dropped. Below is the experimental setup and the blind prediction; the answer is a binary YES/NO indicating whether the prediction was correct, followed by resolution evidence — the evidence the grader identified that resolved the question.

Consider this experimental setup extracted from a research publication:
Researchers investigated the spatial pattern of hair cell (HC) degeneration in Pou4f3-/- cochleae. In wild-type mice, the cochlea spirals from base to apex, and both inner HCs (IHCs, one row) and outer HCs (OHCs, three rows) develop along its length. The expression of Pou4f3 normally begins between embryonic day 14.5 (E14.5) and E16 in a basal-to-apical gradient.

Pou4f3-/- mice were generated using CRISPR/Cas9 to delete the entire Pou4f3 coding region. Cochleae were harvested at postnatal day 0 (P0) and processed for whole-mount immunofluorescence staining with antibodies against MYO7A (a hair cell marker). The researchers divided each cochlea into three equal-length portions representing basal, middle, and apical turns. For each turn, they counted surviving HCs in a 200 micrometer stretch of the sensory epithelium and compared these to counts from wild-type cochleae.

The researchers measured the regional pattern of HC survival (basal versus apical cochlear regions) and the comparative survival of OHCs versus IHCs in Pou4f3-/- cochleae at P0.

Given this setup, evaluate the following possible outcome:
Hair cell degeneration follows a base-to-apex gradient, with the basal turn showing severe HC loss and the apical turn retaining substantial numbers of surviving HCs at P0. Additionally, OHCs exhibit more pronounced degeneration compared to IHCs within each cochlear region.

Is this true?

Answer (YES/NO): YES